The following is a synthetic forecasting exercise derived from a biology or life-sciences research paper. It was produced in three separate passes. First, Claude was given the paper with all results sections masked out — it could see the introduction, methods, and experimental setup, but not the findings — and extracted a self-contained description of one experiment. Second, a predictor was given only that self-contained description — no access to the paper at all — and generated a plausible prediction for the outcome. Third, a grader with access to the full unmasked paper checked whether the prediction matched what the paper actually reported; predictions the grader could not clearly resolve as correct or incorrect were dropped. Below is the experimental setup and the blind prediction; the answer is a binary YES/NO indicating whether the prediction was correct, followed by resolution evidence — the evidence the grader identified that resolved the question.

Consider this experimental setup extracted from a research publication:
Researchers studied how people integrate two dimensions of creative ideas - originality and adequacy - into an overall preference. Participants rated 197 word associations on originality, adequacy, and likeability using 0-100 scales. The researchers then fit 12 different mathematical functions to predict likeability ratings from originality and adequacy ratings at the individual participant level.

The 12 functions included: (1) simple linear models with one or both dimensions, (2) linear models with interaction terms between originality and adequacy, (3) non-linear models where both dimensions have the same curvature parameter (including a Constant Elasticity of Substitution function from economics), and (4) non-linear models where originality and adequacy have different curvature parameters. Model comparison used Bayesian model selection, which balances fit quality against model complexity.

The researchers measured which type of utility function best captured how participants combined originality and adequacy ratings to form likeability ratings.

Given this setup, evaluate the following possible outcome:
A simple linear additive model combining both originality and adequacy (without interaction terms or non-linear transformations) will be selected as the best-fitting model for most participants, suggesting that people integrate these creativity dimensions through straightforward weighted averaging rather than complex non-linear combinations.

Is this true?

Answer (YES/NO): NO